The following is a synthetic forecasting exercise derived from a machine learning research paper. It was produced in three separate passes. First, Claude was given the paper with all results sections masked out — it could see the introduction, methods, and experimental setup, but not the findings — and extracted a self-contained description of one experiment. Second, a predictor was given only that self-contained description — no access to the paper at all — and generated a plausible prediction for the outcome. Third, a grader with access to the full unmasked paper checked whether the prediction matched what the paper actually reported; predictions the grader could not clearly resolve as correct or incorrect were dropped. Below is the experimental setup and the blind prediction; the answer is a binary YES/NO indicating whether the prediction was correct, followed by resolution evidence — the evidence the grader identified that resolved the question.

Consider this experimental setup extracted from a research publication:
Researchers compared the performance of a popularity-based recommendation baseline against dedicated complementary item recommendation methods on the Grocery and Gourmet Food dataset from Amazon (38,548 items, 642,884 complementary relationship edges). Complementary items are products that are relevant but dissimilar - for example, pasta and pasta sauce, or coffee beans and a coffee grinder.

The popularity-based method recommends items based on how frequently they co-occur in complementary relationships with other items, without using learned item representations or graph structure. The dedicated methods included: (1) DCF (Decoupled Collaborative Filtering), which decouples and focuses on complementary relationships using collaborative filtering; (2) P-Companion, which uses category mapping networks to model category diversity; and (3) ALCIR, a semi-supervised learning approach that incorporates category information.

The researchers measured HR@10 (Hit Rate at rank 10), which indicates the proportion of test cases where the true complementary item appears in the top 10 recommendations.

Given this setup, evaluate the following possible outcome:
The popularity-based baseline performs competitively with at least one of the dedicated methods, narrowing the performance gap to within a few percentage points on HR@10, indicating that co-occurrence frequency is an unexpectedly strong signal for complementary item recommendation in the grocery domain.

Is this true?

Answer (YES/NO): NO